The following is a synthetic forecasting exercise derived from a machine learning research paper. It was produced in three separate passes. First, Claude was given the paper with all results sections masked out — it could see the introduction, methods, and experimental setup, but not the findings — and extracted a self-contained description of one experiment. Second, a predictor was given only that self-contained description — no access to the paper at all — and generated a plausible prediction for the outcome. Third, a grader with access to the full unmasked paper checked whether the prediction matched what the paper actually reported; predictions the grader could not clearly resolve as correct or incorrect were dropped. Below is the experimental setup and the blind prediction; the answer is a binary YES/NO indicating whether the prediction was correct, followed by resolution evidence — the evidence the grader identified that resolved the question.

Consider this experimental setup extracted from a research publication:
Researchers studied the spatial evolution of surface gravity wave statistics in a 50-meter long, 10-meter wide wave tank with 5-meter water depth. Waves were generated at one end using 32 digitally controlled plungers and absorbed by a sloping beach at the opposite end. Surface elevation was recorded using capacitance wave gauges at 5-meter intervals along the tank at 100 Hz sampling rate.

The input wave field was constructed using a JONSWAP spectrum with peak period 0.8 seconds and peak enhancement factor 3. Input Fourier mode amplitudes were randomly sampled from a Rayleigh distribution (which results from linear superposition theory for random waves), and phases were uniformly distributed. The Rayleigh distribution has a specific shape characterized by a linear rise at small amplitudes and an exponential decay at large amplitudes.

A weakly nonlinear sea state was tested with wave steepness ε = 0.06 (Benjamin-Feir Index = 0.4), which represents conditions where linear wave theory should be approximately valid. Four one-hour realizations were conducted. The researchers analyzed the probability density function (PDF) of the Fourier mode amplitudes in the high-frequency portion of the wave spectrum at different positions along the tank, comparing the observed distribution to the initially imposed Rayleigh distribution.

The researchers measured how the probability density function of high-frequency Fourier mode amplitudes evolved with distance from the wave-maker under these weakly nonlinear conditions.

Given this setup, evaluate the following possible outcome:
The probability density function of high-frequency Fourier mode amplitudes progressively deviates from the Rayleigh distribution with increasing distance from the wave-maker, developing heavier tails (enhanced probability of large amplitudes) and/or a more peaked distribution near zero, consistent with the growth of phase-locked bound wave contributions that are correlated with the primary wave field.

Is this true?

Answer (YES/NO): NO